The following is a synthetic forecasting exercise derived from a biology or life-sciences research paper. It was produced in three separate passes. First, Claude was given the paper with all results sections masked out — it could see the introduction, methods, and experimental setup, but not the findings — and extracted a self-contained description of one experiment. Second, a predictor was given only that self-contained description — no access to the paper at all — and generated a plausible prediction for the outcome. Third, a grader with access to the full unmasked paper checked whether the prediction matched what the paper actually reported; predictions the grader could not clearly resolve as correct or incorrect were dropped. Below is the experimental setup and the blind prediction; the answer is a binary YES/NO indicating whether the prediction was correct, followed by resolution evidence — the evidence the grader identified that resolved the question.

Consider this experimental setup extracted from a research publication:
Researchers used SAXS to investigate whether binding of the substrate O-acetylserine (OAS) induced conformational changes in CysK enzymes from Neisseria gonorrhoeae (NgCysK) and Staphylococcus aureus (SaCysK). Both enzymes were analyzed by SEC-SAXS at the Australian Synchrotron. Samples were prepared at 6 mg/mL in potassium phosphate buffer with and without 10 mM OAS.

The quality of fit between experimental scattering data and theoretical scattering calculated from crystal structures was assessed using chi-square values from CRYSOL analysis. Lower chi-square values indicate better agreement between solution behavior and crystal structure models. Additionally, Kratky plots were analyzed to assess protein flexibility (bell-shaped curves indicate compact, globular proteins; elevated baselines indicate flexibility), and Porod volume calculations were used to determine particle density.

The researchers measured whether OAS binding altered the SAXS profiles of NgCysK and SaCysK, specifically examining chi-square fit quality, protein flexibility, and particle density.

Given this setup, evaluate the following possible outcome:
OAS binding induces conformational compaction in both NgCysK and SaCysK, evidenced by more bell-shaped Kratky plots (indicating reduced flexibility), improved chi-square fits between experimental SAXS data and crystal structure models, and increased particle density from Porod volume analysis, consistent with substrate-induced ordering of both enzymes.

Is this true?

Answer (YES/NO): NO